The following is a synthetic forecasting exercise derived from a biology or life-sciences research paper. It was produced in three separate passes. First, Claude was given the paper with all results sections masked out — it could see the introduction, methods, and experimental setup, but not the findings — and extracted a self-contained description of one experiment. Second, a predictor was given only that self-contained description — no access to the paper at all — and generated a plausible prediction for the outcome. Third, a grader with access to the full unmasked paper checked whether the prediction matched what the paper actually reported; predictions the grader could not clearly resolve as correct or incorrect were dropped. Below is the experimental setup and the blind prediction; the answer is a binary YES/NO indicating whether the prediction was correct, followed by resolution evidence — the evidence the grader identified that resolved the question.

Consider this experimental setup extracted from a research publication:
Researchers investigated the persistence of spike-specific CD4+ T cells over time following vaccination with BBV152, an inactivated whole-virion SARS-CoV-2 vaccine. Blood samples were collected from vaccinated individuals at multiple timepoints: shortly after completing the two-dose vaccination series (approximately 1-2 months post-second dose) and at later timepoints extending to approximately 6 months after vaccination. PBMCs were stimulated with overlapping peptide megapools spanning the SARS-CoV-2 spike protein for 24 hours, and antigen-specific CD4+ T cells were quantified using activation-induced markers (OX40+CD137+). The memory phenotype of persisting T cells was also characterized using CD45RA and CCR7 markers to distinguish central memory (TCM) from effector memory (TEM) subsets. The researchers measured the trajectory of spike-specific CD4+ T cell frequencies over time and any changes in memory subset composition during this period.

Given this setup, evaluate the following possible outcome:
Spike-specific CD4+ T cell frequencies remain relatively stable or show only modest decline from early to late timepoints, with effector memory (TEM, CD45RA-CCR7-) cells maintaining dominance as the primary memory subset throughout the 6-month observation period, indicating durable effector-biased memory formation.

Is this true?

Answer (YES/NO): NO